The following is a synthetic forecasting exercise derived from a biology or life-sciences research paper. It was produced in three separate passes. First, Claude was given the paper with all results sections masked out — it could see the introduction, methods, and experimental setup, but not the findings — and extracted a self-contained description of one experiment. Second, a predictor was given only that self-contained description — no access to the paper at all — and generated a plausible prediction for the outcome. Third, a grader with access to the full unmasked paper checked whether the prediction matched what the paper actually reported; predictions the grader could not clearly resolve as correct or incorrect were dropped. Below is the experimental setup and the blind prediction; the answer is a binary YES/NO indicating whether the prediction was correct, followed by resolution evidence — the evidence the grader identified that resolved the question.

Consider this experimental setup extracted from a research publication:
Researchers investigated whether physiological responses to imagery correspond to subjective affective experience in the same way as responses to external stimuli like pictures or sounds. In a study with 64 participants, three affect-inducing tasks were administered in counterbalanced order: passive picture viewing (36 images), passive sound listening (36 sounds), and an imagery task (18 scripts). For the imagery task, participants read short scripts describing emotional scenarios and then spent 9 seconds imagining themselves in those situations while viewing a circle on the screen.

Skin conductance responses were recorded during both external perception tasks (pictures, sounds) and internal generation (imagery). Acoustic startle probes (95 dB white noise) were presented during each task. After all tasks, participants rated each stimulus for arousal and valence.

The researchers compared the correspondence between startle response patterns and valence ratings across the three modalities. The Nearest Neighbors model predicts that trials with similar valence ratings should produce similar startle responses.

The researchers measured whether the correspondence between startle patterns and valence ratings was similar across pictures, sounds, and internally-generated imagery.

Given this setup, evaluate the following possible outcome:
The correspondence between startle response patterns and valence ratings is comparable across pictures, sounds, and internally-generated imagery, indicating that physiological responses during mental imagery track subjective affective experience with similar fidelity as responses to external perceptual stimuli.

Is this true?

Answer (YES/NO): NO